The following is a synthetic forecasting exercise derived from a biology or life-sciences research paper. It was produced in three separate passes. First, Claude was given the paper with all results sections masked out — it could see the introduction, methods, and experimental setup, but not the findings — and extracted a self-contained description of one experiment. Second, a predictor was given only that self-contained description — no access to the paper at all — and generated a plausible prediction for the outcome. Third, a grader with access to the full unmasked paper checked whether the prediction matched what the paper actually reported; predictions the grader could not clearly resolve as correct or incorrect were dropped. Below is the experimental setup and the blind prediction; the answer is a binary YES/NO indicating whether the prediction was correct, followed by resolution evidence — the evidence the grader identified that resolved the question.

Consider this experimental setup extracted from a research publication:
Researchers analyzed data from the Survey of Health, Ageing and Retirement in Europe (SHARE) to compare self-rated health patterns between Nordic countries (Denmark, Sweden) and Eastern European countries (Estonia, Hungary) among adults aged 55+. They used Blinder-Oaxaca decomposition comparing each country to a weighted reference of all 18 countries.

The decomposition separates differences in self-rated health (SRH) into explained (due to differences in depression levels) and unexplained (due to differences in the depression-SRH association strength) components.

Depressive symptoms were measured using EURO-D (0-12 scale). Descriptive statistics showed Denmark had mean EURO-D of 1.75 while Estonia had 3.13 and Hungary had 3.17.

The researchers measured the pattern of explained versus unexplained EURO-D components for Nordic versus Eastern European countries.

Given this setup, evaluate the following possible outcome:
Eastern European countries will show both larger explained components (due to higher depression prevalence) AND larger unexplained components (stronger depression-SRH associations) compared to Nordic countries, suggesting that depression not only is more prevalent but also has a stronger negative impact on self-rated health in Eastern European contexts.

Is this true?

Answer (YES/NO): NO